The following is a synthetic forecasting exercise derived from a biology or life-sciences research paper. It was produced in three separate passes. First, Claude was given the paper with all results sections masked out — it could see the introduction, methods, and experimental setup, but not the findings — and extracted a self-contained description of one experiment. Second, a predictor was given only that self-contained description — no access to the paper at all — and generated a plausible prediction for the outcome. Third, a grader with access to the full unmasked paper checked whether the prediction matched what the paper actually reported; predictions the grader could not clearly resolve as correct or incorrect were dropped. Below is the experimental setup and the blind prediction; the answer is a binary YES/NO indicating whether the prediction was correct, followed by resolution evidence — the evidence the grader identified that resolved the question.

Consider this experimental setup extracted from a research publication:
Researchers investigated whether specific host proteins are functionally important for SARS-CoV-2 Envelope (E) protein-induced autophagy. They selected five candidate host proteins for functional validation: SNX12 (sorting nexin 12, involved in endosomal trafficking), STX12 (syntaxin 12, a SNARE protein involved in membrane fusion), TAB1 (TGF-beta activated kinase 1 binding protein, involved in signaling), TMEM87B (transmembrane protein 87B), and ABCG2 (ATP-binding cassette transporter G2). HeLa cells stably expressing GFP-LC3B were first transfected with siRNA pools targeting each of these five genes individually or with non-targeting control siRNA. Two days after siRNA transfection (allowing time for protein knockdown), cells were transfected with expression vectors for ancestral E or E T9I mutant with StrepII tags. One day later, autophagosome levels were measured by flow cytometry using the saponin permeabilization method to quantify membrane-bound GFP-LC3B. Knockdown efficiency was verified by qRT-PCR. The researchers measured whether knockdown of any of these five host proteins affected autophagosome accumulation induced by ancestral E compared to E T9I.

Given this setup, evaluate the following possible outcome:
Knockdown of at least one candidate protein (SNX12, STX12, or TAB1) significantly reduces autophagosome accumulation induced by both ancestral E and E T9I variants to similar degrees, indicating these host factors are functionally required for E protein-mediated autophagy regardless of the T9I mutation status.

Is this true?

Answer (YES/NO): NO